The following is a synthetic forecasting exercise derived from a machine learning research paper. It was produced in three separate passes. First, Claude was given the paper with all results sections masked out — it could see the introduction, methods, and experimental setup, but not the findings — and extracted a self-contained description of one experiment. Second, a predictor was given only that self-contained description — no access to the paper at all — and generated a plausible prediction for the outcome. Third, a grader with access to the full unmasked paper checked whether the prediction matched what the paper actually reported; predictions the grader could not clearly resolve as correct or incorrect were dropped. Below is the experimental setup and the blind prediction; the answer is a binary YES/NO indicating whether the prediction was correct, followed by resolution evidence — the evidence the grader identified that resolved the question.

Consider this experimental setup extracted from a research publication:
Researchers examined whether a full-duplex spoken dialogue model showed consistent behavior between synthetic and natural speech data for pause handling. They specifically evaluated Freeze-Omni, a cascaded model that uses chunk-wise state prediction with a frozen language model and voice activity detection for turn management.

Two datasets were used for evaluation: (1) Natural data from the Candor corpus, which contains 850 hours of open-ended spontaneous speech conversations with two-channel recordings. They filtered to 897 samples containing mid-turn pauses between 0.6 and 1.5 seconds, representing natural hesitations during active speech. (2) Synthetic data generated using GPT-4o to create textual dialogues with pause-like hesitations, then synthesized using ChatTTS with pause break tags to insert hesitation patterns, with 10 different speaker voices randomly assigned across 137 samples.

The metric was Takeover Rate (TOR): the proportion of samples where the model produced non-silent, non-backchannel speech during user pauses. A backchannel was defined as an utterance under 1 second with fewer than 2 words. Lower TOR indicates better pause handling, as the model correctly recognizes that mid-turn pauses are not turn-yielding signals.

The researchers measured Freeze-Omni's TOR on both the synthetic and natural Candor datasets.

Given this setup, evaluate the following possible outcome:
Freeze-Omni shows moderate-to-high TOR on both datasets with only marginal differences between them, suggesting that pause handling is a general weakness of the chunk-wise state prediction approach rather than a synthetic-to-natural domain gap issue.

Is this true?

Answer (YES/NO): NO